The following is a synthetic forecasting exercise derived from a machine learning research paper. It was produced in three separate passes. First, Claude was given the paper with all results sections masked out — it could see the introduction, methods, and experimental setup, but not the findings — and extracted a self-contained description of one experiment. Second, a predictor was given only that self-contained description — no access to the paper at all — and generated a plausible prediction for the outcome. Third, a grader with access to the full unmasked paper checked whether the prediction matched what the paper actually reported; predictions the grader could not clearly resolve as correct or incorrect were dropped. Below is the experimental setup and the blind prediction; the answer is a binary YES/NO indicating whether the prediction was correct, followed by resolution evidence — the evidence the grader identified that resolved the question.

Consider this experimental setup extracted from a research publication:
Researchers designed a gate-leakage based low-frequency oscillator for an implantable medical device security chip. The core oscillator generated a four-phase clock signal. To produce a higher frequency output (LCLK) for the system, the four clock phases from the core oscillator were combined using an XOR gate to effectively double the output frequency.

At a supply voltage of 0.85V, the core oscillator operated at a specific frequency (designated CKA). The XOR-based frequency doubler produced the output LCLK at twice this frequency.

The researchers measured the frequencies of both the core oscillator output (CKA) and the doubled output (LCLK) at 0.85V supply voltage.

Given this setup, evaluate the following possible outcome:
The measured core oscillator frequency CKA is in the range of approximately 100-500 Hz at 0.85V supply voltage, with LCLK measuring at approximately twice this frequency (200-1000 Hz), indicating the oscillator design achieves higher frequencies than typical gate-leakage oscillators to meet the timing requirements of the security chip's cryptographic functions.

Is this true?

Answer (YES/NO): NO